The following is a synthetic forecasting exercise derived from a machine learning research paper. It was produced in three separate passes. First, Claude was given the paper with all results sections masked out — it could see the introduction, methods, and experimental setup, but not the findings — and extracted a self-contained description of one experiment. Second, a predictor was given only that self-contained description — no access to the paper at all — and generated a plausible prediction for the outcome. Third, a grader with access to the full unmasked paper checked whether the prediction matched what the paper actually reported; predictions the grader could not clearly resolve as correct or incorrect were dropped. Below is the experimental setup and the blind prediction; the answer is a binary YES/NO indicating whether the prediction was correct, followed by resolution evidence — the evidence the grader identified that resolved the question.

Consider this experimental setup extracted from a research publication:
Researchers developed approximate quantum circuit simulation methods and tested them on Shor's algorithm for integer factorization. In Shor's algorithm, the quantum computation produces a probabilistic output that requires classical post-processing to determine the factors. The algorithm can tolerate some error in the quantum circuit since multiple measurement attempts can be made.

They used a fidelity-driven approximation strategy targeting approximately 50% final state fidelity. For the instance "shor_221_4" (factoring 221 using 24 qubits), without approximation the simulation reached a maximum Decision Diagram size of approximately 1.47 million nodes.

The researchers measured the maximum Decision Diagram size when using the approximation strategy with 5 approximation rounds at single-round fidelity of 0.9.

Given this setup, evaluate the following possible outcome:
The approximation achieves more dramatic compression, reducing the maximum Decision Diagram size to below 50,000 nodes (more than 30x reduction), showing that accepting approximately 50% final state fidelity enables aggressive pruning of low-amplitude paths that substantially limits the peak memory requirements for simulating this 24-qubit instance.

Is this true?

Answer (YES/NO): YES